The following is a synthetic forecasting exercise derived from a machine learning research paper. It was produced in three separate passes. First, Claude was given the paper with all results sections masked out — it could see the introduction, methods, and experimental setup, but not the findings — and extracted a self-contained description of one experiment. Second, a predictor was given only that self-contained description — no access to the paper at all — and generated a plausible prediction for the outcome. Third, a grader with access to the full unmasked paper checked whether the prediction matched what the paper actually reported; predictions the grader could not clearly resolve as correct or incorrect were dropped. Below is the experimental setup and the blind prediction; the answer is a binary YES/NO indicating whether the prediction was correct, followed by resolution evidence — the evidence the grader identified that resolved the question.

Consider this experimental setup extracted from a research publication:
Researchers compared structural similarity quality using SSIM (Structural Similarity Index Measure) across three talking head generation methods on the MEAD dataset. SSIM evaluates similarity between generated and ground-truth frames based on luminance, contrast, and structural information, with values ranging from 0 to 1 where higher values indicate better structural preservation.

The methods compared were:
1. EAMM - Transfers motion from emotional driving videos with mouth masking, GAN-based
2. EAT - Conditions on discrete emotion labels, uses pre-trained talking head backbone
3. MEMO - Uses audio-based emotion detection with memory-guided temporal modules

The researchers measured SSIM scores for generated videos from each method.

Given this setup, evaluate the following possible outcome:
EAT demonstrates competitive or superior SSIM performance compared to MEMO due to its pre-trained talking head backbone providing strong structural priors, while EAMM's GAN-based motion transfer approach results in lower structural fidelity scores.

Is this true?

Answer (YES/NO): YES